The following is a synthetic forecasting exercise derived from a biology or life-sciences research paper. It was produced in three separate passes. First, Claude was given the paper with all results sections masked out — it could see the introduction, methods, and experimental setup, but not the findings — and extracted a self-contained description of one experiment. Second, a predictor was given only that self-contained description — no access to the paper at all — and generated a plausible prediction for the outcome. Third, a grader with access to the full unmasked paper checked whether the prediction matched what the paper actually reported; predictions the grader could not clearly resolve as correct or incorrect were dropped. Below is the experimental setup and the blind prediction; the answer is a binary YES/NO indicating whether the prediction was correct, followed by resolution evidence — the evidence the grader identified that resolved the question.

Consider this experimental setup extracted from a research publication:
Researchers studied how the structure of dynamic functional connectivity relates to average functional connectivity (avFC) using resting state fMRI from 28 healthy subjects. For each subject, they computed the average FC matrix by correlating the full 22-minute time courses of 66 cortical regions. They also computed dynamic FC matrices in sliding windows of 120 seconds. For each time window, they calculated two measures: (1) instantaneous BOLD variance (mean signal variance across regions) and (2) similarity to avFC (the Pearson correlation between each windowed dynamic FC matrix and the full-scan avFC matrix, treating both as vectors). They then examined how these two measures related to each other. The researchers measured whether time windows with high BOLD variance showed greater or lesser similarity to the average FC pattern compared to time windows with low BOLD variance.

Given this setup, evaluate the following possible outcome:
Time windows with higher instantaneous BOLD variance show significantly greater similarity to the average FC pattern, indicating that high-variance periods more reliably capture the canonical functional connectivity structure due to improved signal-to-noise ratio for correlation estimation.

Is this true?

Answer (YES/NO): YES